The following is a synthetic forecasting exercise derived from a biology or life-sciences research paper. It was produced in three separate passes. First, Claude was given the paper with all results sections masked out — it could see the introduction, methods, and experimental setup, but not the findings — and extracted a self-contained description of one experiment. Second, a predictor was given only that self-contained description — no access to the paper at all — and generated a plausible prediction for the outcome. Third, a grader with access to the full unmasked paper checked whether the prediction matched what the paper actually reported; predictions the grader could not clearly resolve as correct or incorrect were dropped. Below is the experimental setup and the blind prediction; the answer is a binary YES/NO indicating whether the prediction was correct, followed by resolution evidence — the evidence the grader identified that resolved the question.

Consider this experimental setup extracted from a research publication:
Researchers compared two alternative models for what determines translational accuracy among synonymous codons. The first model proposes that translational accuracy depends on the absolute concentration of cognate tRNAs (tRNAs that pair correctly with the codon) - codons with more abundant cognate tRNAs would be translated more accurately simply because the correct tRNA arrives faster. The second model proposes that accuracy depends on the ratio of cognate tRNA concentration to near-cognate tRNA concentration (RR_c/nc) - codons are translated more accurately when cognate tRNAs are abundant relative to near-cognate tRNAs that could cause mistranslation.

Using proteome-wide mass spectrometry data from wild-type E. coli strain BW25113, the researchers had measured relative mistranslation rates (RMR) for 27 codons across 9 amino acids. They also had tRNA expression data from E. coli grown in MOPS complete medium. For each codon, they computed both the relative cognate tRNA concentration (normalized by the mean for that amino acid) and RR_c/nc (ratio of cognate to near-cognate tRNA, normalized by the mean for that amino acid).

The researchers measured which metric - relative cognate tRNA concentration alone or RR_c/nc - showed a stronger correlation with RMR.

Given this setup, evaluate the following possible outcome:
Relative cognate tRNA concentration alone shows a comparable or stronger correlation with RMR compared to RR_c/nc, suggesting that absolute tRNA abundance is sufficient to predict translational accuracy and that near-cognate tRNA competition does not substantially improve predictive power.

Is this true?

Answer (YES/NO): NO